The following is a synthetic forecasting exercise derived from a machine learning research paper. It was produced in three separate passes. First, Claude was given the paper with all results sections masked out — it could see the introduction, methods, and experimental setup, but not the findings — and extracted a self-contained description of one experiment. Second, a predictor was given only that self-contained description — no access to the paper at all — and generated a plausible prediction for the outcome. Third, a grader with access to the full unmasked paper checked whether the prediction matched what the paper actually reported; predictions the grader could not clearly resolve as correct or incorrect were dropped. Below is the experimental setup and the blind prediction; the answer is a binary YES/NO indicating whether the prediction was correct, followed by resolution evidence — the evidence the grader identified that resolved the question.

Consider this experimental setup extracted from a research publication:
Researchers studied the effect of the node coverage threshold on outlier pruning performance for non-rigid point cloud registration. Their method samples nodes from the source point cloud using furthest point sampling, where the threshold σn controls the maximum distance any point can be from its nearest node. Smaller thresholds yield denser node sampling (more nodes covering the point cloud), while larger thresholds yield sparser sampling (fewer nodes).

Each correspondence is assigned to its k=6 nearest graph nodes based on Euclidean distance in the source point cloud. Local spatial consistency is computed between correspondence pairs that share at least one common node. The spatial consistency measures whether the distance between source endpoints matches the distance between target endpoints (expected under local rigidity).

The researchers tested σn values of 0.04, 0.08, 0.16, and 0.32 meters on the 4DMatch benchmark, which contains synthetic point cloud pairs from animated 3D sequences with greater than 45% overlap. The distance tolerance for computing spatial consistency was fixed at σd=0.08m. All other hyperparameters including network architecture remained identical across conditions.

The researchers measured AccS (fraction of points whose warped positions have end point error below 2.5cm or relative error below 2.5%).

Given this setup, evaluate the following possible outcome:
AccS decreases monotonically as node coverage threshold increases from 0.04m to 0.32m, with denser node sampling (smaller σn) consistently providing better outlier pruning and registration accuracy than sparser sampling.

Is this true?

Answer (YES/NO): NO